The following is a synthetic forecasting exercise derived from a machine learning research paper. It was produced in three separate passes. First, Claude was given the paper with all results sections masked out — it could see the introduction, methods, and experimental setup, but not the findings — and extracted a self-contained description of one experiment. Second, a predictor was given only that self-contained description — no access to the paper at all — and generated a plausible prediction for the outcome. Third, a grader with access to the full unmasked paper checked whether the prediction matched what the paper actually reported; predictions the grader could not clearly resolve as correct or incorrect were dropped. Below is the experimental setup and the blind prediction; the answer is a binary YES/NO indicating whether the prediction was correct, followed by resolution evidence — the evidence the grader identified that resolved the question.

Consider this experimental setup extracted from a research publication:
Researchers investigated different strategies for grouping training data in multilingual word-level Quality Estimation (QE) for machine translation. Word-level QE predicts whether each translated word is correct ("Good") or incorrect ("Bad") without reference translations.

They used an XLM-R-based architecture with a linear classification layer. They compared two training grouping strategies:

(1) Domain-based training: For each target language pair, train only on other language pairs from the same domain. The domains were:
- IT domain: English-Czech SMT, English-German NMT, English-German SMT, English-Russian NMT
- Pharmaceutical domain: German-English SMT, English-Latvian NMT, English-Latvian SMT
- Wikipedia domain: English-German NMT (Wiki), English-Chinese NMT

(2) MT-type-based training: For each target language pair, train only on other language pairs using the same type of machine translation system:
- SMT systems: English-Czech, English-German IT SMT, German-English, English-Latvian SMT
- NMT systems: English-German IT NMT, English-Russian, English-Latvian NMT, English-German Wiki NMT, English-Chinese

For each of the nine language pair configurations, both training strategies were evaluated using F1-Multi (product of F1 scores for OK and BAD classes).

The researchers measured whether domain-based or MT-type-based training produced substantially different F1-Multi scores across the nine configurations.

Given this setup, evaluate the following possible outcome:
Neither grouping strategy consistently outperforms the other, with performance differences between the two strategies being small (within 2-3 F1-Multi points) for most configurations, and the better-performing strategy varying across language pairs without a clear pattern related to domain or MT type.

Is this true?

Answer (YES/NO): NO